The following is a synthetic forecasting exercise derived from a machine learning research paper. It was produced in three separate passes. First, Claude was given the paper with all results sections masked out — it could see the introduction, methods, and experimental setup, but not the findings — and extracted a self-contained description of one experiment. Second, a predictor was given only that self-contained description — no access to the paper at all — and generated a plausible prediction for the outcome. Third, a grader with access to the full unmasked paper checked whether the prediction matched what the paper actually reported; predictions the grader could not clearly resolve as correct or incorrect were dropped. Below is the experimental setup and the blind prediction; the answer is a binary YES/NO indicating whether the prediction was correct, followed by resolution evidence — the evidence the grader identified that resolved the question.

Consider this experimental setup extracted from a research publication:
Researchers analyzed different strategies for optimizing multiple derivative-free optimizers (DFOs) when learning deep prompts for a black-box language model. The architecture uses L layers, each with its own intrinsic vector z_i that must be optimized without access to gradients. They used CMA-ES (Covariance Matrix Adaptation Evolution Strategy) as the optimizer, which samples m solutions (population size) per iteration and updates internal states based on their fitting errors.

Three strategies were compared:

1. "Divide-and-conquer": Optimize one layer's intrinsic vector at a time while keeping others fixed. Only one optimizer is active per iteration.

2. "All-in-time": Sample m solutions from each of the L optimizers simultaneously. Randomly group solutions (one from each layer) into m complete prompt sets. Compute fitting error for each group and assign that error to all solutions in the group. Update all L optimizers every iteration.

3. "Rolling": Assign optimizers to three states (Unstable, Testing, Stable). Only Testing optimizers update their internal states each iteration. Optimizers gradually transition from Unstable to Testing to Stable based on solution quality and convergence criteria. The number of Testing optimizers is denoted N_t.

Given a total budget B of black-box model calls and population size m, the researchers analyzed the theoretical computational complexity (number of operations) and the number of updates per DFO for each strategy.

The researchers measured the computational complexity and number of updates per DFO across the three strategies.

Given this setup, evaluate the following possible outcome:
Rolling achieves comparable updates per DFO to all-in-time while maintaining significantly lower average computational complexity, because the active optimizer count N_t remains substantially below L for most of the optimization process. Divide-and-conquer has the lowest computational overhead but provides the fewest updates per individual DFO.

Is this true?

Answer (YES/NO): NO